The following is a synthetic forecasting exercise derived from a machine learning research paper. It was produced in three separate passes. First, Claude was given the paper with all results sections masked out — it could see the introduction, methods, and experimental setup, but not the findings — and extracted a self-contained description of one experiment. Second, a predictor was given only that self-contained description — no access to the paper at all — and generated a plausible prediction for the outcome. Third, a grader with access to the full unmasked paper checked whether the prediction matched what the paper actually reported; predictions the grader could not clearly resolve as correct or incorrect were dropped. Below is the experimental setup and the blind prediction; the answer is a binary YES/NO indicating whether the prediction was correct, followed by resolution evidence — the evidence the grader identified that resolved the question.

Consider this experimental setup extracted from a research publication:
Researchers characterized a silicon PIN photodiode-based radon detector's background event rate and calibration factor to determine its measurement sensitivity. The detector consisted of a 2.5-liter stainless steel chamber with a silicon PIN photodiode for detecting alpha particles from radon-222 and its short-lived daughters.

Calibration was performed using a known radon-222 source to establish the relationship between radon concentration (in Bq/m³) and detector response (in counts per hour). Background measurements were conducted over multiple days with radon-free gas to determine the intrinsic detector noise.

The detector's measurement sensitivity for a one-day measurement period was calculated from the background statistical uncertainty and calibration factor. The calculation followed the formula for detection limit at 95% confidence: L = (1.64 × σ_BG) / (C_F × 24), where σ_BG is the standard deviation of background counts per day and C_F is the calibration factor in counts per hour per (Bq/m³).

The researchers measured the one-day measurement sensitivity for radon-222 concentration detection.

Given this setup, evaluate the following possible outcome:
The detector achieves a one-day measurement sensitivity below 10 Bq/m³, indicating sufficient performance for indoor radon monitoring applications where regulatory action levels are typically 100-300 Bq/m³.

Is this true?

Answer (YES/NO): NO